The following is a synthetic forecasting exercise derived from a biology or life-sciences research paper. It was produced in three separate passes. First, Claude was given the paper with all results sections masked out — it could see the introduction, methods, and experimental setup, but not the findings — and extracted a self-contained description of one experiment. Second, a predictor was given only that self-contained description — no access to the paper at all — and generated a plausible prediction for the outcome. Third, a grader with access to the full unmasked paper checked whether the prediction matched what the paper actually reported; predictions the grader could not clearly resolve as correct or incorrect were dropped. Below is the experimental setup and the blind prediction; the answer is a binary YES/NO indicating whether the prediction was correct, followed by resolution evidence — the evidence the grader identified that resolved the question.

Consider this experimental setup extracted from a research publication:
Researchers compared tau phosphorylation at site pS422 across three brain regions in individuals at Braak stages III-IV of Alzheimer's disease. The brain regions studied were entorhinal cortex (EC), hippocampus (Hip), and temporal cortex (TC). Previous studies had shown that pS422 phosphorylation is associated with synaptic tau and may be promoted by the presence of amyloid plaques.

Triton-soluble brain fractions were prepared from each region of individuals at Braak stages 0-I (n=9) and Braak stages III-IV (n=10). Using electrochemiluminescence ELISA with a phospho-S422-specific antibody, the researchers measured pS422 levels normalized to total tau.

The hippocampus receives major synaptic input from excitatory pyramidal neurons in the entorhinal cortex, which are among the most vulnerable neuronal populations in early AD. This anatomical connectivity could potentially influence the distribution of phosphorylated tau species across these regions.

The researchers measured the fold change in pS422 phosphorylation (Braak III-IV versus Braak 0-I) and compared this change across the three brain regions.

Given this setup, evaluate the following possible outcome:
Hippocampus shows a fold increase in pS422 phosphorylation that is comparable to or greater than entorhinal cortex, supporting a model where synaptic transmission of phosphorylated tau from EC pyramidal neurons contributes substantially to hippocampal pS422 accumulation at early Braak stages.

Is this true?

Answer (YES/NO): YES